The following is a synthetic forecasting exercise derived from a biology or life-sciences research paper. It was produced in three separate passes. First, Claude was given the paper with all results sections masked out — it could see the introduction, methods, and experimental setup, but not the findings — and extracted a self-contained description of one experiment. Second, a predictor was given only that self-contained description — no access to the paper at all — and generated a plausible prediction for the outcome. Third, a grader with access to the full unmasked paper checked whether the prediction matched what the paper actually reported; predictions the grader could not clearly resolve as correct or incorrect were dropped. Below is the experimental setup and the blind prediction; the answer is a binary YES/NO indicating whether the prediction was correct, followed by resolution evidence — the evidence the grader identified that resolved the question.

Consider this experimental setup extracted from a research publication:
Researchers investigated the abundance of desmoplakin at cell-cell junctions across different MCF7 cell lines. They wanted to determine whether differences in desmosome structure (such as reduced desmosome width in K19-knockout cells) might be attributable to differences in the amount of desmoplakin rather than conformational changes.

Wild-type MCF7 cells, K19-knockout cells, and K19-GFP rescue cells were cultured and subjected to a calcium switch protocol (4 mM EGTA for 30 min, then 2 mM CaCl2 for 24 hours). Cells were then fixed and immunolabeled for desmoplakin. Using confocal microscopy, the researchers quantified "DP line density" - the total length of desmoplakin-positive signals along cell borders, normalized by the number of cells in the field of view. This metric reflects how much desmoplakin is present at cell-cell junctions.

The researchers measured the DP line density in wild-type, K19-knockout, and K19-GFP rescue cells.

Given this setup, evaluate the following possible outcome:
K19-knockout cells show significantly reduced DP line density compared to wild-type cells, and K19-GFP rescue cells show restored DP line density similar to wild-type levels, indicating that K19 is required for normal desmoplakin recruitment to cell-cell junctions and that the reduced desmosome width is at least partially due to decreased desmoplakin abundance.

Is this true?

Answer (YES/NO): NO